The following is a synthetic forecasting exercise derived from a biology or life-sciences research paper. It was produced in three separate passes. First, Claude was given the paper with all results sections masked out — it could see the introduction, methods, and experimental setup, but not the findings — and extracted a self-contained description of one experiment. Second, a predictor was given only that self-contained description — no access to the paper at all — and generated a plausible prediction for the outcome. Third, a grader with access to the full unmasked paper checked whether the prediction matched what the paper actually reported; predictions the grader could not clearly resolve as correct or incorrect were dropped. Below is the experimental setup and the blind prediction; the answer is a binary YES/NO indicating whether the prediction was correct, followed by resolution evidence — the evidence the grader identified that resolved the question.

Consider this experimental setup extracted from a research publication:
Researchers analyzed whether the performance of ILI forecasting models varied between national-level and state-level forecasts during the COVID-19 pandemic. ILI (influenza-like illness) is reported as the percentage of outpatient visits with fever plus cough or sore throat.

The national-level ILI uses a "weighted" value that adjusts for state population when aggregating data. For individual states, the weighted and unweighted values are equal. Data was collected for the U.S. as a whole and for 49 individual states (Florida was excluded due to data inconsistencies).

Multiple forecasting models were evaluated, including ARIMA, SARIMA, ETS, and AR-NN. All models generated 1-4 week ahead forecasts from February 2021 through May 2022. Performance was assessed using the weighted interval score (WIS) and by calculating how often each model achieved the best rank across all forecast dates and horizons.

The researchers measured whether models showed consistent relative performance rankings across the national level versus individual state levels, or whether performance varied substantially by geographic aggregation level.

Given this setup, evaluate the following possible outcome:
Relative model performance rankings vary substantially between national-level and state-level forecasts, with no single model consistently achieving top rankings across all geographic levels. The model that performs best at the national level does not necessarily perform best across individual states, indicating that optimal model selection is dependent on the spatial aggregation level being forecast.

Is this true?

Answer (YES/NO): NO